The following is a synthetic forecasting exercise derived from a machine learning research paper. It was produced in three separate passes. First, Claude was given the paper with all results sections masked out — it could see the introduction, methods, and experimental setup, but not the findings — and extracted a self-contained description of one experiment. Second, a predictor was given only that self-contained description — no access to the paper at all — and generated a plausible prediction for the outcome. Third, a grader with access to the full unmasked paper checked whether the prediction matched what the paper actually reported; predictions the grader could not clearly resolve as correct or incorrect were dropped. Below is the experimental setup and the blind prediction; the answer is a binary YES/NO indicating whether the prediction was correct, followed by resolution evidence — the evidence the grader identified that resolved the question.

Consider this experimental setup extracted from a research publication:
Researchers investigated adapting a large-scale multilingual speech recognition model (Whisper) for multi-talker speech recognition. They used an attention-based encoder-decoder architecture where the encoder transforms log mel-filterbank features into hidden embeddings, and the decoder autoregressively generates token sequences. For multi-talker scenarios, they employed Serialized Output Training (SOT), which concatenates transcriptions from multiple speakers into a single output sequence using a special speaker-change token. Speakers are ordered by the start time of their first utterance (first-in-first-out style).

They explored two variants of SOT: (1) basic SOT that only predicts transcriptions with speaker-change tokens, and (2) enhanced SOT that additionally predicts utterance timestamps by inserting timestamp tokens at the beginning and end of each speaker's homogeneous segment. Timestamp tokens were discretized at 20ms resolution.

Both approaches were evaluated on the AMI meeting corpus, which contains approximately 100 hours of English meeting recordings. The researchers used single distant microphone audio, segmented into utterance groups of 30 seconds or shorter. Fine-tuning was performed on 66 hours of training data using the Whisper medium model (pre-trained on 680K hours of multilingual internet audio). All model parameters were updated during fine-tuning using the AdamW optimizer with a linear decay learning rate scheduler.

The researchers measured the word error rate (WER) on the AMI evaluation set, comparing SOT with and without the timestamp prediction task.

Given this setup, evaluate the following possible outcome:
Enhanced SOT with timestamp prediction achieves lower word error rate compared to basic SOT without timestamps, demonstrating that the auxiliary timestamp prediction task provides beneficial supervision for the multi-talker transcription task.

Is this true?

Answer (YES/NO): YES